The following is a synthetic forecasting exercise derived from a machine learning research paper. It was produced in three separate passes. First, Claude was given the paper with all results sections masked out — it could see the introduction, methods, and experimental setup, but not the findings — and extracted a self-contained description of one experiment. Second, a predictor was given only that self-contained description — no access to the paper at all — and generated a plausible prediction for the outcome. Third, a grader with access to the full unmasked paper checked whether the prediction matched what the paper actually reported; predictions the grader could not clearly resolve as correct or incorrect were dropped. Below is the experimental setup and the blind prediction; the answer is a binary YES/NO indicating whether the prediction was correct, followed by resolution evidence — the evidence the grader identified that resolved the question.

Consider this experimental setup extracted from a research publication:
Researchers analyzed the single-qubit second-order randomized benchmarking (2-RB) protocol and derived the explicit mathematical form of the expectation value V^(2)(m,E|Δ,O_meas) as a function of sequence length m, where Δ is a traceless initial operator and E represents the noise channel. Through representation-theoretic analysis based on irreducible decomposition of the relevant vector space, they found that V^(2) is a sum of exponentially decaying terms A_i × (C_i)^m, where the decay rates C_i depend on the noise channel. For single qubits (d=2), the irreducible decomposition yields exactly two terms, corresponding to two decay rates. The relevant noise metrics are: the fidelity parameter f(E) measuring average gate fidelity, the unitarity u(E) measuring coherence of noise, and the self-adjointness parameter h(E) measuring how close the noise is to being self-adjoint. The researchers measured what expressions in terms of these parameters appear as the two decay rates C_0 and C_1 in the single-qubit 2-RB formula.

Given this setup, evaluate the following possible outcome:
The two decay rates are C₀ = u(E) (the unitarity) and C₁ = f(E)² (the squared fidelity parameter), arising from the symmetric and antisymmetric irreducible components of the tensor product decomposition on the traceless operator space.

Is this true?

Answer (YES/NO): NO